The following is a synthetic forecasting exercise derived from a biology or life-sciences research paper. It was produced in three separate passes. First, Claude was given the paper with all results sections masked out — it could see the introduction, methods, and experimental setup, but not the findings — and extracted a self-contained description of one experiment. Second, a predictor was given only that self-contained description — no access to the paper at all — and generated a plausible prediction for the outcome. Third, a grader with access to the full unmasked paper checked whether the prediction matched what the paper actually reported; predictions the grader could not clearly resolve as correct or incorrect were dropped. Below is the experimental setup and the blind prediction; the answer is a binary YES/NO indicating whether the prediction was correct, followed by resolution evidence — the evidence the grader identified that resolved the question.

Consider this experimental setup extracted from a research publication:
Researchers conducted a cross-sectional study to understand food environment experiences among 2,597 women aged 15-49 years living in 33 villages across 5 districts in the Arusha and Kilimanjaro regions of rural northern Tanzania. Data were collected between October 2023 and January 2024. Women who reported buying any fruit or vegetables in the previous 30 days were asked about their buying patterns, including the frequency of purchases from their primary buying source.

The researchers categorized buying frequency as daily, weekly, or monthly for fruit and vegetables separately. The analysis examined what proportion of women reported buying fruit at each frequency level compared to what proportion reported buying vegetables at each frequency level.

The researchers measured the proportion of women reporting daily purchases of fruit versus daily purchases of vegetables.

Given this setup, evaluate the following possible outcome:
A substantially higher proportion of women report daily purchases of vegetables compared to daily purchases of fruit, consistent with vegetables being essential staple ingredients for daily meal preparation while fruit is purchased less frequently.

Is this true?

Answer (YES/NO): YES